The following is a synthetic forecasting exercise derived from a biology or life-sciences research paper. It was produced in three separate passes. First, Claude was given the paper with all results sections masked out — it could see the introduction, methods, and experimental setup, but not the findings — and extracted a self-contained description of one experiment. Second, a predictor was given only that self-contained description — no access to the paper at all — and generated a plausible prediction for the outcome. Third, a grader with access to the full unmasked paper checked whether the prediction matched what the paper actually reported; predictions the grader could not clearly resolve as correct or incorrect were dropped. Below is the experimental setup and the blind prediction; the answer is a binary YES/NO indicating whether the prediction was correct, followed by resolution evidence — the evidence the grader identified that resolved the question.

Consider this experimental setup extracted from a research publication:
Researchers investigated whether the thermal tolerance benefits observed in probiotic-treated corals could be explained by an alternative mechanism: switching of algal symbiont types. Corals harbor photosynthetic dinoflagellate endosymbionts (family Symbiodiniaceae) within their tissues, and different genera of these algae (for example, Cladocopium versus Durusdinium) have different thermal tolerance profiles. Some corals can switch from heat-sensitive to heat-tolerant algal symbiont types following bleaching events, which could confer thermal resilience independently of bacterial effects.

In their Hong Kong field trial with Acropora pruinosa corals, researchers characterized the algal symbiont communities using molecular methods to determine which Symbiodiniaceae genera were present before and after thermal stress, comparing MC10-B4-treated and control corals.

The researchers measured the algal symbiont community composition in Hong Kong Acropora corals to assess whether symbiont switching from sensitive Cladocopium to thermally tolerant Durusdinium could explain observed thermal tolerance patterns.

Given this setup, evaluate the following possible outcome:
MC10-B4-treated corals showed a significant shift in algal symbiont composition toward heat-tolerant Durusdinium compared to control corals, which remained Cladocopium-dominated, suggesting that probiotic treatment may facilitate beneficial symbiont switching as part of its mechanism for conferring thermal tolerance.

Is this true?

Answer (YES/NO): NO